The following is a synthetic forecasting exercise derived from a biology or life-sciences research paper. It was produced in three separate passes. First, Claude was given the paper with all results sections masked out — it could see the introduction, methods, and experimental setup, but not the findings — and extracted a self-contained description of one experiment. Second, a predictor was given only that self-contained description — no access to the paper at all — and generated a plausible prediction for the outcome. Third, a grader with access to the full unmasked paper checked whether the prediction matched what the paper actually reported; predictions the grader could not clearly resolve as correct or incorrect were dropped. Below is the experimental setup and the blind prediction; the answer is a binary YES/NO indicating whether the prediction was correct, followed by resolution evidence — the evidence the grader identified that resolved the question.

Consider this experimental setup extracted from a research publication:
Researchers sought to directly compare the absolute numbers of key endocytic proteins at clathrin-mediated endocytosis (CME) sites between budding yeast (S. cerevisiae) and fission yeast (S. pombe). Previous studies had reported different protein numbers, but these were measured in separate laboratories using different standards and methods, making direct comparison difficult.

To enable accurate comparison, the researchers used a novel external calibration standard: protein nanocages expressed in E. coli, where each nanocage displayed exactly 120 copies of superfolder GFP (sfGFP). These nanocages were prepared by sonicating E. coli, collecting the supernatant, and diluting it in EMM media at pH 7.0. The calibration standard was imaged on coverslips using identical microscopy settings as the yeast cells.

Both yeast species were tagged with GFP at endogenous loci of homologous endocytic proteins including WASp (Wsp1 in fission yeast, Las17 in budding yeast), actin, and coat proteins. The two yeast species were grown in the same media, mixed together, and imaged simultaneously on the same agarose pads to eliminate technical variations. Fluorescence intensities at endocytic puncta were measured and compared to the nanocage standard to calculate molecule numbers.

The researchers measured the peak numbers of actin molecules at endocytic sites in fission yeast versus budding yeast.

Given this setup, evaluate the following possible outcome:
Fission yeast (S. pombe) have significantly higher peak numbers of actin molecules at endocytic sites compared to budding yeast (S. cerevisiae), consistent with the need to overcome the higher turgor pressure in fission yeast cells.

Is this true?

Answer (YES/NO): NO